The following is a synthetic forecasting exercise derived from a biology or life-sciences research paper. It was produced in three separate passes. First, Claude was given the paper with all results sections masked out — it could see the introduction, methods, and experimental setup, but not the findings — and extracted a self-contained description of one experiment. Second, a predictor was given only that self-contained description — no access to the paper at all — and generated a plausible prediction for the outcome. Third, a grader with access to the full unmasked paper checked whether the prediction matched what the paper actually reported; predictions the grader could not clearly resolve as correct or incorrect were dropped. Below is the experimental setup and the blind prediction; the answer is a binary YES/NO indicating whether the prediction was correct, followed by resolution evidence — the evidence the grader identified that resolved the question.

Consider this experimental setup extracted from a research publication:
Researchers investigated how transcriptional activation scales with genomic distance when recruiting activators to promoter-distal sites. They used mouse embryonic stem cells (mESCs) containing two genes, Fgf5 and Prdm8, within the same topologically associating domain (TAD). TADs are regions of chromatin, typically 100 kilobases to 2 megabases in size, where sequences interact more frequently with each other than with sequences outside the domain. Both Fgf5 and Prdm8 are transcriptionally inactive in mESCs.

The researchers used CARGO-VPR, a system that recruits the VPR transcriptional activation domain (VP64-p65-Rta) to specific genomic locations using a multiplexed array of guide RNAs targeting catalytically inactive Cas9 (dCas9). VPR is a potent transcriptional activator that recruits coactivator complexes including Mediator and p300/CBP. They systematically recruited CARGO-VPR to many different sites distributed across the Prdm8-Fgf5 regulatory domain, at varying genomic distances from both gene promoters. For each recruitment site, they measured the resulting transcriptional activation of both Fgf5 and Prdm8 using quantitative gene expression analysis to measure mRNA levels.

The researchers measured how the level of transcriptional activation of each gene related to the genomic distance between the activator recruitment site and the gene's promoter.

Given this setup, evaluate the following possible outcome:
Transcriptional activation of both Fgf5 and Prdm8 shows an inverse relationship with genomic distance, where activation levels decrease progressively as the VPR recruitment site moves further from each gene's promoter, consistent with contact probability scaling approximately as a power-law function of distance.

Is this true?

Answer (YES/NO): NO